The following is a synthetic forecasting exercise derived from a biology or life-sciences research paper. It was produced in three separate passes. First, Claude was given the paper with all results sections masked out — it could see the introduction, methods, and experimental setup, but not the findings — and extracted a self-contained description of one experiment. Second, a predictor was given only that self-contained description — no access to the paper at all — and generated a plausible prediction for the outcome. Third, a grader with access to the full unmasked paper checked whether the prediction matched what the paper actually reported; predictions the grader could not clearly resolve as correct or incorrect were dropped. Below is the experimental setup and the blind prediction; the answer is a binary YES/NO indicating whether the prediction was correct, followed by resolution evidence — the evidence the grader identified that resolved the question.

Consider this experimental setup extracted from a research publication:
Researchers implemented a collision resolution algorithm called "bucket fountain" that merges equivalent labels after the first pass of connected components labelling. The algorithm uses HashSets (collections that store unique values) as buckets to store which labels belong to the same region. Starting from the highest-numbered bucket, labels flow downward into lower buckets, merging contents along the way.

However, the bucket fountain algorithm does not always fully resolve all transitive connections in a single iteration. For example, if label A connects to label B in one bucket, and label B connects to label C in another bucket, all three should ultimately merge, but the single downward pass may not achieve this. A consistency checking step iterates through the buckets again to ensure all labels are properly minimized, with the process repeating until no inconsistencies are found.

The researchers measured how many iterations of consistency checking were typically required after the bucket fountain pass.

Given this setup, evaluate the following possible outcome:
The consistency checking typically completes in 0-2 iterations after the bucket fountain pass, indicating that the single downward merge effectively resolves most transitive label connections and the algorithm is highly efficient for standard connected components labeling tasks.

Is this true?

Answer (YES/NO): NO